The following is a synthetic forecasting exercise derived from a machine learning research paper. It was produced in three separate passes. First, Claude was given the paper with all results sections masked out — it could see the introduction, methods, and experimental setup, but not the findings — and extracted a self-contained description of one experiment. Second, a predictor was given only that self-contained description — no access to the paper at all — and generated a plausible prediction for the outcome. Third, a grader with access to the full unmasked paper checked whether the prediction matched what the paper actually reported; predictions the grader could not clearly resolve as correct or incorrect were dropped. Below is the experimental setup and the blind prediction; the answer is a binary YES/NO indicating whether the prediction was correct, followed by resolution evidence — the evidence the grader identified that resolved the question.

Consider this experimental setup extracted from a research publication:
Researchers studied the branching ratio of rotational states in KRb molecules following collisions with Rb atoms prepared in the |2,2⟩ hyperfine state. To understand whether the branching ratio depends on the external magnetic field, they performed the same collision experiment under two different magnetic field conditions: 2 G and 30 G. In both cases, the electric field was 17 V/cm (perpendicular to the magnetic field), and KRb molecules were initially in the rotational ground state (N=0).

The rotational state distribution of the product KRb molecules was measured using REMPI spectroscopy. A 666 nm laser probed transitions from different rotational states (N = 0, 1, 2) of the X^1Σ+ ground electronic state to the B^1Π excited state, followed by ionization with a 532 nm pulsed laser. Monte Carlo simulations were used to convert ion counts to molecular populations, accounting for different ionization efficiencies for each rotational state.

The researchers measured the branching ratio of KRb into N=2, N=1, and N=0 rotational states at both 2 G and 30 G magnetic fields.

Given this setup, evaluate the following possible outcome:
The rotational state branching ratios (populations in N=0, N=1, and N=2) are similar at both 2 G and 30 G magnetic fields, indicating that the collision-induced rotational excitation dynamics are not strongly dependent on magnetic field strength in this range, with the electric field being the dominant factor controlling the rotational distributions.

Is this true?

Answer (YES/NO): YES